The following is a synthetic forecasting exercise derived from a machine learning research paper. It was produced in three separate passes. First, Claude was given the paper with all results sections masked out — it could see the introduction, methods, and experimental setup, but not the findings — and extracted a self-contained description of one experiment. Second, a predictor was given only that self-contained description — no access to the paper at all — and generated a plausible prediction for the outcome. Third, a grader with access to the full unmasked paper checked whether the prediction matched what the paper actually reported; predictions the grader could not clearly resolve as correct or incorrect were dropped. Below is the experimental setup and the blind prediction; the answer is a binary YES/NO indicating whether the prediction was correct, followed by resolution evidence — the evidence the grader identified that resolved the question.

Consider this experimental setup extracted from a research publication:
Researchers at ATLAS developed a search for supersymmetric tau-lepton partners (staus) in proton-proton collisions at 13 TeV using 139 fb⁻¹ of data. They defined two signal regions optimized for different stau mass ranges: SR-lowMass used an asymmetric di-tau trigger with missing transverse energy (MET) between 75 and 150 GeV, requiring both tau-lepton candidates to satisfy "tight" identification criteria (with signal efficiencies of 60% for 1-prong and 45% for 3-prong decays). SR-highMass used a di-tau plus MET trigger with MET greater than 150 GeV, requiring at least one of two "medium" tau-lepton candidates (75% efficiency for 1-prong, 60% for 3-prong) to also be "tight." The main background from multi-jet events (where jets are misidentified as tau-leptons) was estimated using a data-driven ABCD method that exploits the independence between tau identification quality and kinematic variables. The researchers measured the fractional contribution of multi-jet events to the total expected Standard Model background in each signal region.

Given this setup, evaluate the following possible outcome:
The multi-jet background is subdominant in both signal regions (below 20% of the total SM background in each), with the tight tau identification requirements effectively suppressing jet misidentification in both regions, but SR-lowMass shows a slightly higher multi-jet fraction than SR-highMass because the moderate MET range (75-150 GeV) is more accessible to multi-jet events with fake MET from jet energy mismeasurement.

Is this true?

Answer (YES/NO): NO